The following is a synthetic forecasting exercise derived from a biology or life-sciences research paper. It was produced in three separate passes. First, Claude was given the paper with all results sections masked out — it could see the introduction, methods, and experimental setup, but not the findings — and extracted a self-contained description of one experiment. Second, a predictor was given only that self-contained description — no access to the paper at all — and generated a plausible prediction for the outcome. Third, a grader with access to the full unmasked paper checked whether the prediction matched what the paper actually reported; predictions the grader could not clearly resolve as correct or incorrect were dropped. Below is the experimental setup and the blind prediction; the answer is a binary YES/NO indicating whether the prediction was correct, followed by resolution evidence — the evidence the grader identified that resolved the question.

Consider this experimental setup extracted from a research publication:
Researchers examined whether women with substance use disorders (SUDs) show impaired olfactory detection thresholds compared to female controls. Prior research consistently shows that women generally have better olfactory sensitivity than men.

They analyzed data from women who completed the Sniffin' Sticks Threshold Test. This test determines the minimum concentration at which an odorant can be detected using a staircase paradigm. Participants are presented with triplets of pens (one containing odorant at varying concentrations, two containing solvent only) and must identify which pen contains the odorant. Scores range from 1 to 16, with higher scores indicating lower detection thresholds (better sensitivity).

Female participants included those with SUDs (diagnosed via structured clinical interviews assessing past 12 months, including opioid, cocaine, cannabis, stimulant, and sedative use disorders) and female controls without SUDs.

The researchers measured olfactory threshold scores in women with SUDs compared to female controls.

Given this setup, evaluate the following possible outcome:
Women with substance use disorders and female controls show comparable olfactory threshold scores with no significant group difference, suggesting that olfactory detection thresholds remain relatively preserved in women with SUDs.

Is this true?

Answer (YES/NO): YES